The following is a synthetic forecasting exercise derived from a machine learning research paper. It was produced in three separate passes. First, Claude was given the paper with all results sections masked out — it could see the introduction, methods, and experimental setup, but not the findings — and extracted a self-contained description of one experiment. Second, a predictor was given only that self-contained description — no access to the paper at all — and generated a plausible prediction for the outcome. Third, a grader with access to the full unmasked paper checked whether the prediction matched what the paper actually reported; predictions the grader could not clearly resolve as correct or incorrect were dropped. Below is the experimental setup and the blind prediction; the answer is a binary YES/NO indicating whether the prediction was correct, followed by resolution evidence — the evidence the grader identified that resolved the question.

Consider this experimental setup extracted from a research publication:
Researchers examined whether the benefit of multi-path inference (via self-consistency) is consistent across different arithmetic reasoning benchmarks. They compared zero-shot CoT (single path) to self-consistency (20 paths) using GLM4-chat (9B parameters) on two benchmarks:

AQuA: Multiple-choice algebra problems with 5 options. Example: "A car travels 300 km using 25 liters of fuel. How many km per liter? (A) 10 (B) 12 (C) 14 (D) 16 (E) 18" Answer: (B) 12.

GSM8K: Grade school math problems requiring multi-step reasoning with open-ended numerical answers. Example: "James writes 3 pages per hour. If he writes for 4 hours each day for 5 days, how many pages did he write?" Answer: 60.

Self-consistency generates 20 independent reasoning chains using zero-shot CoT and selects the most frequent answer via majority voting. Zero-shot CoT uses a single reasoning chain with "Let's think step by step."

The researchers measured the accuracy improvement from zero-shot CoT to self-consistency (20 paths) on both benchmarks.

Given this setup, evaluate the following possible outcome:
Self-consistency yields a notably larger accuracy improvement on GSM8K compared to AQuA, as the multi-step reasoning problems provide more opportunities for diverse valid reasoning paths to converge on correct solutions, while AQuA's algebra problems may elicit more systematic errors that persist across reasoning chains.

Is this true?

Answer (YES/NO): YES